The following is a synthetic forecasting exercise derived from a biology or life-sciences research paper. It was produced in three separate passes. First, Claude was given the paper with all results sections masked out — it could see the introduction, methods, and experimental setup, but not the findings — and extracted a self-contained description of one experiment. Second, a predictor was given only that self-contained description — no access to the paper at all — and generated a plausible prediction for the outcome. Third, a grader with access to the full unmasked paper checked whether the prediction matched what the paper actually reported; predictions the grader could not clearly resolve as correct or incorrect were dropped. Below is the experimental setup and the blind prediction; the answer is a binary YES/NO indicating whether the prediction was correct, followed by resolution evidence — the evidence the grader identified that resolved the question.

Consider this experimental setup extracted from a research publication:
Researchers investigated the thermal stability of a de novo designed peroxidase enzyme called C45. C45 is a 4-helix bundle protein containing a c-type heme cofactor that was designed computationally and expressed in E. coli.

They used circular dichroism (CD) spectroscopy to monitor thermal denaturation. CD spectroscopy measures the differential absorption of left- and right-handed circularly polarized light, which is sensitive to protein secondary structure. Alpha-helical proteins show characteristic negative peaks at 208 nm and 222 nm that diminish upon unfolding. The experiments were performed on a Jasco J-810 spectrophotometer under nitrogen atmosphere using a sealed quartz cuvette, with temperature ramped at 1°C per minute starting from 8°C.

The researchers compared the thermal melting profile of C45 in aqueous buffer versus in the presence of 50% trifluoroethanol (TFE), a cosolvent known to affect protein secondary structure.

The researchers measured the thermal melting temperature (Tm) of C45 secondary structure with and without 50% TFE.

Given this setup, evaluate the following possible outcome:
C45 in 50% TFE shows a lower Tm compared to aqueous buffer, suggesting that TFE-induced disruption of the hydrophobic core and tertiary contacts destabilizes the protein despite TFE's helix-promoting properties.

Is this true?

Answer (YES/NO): NO